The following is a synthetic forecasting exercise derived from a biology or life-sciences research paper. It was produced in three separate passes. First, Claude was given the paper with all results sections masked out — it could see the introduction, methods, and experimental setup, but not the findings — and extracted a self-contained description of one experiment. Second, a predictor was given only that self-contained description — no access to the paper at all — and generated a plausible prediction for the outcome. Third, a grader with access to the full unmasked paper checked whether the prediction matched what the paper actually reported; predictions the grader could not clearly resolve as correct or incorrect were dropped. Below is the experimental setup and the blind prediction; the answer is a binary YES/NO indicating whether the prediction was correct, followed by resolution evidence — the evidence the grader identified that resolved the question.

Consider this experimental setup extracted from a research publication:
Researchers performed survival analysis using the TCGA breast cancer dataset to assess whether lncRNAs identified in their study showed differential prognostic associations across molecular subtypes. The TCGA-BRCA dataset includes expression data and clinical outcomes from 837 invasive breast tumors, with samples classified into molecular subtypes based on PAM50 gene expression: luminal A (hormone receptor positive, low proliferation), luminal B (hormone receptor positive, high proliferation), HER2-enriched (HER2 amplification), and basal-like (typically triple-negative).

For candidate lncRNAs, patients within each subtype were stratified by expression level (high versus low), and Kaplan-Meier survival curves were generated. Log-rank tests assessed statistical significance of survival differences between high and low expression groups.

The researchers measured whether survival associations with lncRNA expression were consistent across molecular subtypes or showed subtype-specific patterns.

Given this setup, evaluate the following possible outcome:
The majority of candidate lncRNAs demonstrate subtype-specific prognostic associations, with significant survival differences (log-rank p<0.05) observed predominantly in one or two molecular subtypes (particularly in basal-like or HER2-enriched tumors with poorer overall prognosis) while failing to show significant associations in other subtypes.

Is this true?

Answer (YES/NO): NO